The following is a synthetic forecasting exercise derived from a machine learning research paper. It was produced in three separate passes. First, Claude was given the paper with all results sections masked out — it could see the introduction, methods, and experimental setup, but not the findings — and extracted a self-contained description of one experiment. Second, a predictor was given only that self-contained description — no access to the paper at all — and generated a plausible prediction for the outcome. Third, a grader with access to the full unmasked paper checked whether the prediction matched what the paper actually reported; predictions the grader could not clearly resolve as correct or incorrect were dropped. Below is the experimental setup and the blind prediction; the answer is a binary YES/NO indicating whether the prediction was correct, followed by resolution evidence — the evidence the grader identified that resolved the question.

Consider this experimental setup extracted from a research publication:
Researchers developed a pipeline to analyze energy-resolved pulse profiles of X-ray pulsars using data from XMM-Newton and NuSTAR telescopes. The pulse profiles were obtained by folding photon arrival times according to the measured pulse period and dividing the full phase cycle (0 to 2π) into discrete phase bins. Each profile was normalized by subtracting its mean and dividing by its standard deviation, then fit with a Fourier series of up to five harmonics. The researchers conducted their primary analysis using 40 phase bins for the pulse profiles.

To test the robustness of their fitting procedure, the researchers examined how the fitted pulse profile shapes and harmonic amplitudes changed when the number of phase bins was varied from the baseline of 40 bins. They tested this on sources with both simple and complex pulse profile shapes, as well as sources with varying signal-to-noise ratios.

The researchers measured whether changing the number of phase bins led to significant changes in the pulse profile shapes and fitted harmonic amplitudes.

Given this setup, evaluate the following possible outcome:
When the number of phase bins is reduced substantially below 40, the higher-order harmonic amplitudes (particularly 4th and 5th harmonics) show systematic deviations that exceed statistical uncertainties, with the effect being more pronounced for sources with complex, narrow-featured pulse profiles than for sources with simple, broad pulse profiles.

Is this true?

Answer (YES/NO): NO